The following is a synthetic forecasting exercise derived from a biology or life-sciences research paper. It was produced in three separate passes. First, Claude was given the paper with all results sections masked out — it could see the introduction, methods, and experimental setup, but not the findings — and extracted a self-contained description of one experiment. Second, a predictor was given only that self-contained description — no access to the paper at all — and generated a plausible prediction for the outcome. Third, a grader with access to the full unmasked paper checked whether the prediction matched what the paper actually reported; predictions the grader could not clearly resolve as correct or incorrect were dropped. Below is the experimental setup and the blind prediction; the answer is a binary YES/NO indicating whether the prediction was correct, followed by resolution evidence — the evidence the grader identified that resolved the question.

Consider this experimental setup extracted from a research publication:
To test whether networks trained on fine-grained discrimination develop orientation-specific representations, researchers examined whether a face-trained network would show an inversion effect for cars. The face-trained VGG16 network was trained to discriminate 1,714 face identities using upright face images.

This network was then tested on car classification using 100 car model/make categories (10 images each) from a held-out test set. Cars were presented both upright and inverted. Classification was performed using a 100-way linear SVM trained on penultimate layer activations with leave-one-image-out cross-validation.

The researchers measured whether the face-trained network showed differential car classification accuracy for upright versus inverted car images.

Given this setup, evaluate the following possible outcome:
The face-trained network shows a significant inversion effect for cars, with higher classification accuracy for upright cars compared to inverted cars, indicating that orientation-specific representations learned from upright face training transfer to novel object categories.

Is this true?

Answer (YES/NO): NO